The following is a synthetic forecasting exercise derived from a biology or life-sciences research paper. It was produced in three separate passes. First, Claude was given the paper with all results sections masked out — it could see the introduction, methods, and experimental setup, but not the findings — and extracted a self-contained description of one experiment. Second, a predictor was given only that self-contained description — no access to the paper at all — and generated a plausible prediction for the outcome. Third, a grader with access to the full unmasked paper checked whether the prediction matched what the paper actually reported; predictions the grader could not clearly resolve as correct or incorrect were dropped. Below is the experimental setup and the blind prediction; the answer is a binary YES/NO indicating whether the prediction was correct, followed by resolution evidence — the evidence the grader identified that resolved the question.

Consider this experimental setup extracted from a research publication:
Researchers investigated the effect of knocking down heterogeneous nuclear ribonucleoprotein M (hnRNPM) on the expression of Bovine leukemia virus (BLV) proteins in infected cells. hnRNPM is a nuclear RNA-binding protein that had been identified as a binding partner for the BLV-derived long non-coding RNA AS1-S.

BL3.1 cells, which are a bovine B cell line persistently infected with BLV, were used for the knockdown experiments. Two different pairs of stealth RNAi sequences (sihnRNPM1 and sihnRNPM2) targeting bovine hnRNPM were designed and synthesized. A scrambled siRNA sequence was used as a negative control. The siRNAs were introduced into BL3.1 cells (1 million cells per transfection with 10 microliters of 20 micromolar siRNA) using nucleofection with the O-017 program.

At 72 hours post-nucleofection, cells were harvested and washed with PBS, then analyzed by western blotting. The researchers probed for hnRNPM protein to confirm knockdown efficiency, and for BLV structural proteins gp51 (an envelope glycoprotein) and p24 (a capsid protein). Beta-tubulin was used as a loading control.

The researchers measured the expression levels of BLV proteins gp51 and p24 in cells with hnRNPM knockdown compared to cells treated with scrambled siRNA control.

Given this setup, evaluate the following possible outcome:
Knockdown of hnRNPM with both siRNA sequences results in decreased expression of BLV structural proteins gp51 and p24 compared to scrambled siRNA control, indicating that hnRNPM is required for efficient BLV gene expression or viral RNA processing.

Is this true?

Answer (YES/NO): NO